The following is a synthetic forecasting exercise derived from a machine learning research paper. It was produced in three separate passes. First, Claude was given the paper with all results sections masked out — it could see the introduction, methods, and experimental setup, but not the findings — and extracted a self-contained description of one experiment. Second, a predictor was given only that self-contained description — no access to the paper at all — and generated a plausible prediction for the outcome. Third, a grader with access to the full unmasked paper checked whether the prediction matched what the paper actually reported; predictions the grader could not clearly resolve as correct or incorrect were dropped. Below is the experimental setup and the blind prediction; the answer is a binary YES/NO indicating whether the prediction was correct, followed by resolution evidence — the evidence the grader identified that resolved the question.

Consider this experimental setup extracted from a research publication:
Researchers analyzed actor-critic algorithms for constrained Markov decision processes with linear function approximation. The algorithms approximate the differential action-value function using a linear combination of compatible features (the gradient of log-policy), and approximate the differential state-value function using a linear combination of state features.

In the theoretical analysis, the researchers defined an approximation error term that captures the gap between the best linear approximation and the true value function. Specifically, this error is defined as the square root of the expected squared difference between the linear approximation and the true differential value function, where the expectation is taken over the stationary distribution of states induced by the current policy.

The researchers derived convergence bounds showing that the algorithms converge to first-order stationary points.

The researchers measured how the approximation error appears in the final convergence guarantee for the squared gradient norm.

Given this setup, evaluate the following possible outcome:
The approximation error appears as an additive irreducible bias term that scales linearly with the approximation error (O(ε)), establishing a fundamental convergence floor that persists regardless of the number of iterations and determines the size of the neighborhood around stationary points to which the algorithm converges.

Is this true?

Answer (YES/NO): YES